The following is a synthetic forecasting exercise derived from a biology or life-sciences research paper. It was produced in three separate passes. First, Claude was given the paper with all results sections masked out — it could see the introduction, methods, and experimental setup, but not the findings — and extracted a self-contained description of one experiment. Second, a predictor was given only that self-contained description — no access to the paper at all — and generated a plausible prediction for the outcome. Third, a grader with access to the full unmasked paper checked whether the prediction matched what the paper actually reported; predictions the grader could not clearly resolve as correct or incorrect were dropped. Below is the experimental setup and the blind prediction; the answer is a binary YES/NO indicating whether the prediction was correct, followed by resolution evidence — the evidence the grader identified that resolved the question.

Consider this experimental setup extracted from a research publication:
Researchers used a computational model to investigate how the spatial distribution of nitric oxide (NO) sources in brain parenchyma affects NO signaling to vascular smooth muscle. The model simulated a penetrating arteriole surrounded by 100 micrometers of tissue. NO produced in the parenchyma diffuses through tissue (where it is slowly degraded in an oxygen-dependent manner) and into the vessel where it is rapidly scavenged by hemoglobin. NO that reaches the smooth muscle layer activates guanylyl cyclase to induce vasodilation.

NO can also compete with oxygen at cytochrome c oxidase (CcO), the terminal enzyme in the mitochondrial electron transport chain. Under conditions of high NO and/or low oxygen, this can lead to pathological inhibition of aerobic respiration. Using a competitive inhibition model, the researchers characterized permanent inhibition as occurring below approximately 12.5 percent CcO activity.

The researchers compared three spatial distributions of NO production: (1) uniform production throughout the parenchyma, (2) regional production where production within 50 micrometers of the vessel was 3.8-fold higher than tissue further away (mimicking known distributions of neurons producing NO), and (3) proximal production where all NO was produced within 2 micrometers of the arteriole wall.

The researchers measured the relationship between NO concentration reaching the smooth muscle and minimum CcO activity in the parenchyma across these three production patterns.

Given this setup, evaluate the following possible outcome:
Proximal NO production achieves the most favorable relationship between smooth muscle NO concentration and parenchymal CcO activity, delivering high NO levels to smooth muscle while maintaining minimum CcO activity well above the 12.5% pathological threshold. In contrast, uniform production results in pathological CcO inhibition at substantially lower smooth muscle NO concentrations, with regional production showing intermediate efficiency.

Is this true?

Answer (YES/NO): YES